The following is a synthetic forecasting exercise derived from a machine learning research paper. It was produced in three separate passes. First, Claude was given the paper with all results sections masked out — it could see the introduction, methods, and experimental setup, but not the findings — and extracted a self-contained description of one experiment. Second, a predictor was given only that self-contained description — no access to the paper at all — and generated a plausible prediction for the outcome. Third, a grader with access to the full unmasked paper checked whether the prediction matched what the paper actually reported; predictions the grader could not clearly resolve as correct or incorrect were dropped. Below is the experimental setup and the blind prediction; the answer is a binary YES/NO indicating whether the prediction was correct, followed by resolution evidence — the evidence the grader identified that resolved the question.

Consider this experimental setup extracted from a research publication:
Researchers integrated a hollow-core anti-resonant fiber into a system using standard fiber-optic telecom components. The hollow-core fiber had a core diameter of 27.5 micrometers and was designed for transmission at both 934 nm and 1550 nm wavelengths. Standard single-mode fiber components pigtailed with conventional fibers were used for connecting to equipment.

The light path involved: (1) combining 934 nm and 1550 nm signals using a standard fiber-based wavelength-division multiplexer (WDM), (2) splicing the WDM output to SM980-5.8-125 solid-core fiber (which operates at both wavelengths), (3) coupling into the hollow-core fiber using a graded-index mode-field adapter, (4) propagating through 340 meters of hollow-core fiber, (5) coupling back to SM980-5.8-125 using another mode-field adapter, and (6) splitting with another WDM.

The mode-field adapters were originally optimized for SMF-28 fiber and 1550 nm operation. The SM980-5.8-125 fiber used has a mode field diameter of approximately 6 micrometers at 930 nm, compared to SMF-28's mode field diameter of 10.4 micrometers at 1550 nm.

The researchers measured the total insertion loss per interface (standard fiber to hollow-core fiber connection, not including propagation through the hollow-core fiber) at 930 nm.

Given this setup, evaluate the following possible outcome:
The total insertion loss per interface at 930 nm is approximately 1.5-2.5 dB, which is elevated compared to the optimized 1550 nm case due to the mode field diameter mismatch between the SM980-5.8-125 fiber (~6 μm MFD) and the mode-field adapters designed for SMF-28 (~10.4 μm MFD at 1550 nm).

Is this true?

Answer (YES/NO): NO